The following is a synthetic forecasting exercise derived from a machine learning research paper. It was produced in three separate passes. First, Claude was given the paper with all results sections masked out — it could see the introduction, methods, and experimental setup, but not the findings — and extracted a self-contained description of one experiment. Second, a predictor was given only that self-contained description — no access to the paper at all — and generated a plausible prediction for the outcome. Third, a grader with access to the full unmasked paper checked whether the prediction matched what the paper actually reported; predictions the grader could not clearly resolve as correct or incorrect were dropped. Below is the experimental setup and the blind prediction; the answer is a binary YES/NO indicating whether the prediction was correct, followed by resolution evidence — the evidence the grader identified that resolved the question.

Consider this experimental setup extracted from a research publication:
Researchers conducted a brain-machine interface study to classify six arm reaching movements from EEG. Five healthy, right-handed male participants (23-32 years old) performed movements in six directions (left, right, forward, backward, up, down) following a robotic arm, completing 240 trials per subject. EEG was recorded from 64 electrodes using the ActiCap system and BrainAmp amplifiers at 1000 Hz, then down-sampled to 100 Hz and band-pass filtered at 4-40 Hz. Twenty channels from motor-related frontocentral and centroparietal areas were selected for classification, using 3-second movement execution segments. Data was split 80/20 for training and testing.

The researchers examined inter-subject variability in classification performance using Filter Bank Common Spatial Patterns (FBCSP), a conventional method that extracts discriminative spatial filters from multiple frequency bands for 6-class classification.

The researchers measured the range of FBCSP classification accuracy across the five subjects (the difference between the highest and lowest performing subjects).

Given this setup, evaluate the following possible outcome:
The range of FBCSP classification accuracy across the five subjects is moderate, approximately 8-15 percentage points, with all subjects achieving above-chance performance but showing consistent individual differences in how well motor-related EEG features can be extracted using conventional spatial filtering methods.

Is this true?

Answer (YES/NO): NO